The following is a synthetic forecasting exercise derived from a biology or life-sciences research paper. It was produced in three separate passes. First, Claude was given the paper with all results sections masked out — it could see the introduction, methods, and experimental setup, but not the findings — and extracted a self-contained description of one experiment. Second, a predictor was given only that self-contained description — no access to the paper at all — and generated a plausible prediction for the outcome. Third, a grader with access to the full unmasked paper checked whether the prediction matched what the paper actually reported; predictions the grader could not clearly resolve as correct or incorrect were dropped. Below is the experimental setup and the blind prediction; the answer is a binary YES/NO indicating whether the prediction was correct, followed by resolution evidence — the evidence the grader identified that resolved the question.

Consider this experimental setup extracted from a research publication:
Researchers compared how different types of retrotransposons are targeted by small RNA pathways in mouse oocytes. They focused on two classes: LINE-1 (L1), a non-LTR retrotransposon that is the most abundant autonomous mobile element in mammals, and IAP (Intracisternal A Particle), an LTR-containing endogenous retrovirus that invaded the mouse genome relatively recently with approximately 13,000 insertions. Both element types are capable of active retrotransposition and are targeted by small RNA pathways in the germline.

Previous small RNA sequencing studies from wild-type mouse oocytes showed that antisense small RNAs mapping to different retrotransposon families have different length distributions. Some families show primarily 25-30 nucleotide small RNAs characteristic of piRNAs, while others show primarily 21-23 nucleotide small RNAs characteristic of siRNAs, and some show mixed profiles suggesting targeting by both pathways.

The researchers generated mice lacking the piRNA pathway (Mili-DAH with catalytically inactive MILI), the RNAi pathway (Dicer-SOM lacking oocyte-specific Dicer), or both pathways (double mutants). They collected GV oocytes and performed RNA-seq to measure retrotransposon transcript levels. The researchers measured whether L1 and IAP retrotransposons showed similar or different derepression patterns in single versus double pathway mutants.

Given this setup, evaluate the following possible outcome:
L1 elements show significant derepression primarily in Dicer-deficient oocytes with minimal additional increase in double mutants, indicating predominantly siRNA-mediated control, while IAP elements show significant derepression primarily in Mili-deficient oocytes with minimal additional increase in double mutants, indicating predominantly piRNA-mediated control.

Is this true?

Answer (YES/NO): NO